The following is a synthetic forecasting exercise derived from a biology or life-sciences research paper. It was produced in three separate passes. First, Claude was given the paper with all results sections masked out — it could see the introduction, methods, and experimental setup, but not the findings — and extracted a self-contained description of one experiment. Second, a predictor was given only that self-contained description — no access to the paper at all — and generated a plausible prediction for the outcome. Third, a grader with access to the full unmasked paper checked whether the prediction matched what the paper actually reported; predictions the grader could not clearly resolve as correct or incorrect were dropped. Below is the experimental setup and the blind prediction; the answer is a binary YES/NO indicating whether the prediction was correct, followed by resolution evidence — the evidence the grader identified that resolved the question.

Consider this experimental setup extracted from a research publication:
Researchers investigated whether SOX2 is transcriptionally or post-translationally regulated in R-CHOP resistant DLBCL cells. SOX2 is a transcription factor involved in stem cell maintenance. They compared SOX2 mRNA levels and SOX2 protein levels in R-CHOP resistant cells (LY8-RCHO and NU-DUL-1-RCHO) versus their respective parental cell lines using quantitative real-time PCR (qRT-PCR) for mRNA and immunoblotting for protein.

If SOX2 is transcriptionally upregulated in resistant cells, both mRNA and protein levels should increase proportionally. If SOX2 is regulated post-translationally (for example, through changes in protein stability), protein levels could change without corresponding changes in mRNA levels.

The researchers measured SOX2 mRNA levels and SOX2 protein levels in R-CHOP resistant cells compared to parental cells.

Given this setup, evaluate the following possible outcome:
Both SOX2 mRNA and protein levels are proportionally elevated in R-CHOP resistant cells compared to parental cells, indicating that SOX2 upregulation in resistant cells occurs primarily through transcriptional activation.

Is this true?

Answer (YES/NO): NO